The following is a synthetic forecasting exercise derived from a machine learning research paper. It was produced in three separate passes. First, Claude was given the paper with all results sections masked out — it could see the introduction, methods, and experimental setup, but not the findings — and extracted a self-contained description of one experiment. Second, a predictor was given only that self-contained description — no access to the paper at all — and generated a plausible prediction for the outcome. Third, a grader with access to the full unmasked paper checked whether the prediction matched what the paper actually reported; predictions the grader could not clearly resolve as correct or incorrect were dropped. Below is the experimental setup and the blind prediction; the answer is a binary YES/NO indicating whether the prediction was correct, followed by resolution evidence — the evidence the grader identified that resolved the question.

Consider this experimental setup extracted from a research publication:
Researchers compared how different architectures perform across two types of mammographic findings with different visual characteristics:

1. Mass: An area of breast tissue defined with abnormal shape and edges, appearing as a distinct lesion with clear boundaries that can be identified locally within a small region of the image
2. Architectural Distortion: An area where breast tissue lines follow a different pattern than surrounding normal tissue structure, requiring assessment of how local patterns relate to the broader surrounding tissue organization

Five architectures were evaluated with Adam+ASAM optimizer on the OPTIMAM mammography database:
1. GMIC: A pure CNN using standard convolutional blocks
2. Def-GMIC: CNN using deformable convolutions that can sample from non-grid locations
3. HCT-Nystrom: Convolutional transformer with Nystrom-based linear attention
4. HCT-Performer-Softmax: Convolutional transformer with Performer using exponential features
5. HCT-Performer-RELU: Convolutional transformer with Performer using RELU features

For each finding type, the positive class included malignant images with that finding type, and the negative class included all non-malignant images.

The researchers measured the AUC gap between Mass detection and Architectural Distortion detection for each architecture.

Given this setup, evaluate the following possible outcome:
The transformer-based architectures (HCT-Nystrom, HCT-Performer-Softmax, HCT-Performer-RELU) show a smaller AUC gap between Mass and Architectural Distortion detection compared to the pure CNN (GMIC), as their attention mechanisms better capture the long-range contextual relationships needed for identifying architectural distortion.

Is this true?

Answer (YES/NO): YES